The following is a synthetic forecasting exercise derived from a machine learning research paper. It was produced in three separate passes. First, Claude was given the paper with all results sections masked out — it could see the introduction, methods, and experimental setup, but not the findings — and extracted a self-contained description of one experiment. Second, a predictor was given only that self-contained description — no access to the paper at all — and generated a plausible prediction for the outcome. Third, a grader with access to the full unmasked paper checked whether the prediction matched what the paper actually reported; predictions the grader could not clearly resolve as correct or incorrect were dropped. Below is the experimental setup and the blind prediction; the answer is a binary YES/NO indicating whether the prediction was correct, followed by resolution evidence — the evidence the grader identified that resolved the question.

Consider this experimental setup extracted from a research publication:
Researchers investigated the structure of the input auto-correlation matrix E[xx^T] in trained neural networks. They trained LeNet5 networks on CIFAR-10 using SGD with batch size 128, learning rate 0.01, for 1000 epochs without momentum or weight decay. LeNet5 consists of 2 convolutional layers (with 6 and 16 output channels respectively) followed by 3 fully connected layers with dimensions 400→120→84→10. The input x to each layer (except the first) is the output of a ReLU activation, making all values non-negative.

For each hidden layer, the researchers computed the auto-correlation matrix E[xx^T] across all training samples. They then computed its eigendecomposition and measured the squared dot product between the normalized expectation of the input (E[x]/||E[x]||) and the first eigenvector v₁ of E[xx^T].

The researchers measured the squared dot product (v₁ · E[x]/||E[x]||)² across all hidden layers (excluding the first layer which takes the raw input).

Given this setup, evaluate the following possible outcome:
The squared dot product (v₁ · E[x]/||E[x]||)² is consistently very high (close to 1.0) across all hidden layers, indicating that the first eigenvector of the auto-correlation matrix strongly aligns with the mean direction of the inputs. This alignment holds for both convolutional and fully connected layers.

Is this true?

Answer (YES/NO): YES